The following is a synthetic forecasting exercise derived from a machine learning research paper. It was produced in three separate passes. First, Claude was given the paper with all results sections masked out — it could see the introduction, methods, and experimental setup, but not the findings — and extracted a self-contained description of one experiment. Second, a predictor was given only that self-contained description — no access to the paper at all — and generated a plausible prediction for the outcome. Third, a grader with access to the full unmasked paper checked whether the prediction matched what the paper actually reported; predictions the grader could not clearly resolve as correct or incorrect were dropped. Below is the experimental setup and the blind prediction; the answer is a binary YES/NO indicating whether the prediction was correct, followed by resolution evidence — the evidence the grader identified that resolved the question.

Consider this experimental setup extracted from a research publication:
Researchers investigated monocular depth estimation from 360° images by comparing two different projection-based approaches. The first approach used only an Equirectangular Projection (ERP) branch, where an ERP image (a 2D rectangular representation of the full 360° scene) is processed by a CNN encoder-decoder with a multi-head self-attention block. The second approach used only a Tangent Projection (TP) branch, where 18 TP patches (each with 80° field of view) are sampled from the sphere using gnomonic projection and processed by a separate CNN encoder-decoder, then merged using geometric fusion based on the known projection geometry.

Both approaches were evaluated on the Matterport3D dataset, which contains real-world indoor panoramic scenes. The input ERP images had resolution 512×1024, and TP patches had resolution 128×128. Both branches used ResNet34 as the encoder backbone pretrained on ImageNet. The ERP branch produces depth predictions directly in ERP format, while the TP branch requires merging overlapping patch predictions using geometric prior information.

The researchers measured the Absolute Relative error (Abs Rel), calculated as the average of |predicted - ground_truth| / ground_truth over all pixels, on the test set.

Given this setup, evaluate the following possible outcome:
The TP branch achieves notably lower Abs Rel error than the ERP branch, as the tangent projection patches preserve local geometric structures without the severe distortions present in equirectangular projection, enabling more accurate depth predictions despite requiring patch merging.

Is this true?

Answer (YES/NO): NO